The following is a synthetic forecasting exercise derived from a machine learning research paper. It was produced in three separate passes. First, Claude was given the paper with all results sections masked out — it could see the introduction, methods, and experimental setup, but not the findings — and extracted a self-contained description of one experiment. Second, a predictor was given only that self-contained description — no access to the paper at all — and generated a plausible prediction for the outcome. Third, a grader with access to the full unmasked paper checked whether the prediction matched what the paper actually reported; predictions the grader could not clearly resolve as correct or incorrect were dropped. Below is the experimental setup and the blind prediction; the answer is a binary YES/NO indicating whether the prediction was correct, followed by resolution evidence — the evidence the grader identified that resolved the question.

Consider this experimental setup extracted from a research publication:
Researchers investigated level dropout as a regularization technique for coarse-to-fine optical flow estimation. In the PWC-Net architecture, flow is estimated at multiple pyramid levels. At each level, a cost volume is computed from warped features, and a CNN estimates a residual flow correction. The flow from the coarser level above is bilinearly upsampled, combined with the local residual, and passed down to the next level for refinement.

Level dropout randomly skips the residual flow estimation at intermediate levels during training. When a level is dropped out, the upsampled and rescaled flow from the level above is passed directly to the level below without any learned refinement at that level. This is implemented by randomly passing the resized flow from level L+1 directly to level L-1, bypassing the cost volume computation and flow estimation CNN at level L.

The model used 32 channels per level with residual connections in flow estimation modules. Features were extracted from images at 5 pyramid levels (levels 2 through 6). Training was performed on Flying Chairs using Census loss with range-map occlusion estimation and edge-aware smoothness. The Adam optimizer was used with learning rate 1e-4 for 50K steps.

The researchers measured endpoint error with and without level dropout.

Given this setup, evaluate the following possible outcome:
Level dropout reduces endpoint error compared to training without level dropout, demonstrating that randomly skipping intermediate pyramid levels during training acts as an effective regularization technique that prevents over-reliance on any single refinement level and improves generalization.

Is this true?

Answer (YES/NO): NO